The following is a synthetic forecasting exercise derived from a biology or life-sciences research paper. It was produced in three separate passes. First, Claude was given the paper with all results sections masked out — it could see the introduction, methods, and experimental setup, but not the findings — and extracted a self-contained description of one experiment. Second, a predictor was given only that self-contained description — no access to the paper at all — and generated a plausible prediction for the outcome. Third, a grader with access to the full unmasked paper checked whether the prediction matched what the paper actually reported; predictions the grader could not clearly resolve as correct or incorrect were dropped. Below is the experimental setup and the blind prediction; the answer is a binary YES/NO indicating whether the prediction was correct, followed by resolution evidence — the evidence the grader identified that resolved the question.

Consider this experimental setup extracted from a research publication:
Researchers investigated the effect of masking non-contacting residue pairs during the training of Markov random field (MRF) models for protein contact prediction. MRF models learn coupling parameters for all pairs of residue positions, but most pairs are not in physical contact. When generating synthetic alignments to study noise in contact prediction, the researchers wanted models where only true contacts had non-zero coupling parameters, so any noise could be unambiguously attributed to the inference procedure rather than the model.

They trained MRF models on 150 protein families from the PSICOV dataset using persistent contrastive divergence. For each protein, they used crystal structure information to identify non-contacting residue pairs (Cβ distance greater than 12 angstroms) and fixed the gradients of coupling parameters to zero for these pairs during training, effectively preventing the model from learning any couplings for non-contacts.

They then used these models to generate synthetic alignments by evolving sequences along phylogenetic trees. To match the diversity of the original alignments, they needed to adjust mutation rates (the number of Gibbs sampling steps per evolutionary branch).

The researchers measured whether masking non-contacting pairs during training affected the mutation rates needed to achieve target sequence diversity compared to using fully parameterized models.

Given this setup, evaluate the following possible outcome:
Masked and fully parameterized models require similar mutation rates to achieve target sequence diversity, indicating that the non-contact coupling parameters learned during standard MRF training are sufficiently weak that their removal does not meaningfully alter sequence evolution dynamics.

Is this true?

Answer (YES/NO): NO